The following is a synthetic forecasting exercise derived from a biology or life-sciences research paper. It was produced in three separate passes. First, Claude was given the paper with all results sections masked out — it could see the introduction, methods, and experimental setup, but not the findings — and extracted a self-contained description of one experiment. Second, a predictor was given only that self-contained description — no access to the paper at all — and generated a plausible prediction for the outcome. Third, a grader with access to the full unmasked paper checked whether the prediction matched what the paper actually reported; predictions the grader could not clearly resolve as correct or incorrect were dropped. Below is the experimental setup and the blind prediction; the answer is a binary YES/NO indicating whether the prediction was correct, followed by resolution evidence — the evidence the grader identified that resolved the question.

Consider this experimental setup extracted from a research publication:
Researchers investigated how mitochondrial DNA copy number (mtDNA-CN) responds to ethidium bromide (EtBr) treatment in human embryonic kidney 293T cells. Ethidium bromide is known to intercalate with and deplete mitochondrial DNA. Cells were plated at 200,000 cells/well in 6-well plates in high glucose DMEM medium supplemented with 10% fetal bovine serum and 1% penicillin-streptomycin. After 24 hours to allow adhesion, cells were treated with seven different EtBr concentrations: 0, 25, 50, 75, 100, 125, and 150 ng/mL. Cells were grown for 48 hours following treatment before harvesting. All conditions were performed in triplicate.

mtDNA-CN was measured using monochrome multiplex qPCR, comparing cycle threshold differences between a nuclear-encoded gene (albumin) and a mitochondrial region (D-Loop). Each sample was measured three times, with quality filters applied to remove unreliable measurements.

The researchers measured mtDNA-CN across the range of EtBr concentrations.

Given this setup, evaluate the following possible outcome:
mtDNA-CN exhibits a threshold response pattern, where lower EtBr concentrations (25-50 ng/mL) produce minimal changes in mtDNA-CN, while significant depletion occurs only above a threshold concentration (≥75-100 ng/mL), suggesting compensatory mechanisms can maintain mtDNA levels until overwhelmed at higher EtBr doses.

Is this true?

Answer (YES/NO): NO